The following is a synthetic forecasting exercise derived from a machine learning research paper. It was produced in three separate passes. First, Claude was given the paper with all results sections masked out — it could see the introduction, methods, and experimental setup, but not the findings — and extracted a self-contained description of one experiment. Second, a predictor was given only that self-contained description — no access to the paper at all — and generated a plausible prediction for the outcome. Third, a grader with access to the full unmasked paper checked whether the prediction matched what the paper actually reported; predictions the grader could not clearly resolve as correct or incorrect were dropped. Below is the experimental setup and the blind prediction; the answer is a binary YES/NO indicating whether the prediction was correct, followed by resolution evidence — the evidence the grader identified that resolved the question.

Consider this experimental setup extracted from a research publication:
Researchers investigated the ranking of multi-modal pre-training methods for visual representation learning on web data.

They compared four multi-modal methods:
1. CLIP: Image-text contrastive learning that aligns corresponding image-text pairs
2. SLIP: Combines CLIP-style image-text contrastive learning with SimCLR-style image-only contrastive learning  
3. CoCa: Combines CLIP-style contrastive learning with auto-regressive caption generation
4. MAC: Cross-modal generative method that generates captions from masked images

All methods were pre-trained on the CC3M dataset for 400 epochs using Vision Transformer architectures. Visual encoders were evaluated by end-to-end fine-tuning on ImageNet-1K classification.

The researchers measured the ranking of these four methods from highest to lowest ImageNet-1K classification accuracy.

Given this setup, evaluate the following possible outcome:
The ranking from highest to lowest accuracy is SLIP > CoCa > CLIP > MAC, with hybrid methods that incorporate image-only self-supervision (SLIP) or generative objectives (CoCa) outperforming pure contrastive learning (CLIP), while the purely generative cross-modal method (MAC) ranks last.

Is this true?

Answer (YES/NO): NO